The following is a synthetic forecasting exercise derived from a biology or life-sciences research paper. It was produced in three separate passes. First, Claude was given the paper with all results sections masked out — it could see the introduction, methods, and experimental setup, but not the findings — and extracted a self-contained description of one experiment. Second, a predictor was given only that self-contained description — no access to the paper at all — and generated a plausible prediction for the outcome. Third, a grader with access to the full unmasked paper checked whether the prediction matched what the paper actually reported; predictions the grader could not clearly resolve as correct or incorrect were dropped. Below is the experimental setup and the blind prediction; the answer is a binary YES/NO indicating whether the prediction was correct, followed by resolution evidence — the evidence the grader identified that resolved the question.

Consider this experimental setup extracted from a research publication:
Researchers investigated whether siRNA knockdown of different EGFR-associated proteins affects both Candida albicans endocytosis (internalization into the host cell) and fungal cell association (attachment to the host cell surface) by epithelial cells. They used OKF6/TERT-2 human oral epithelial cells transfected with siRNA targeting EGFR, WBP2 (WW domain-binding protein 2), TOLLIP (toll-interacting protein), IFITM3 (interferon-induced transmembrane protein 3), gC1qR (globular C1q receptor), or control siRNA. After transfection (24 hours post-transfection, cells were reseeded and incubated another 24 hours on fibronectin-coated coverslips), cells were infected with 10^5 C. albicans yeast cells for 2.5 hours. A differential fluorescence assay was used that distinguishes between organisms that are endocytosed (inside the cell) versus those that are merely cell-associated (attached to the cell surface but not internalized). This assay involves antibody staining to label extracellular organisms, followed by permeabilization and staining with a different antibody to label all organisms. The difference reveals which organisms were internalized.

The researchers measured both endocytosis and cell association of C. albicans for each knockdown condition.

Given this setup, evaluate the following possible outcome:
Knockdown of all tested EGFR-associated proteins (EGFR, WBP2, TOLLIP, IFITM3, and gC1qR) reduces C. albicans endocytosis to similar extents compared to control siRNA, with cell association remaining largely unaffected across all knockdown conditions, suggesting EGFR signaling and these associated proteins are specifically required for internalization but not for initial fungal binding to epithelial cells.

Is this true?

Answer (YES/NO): NO